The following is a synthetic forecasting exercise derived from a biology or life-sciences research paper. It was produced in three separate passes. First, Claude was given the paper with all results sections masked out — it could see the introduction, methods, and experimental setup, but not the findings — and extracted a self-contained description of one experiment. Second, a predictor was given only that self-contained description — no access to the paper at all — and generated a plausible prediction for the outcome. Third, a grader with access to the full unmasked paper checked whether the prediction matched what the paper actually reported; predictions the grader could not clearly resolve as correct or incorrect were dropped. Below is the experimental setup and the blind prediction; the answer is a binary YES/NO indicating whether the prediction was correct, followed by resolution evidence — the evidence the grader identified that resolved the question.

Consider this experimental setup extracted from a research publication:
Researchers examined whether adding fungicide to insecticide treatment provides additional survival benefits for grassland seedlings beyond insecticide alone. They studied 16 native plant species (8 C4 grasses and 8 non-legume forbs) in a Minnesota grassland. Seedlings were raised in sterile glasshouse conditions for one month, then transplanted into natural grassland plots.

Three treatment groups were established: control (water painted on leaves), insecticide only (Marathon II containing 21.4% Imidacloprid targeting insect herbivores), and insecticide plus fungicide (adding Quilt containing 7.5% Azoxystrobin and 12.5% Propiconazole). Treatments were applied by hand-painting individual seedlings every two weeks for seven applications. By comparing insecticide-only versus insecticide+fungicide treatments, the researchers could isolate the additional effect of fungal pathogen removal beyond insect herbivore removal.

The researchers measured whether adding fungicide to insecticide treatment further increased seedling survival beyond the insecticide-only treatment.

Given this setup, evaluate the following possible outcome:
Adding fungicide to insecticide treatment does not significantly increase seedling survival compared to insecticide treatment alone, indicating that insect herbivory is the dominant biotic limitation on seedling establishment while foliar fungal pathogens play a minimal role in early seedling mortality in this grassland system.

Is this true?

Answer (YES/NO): YES